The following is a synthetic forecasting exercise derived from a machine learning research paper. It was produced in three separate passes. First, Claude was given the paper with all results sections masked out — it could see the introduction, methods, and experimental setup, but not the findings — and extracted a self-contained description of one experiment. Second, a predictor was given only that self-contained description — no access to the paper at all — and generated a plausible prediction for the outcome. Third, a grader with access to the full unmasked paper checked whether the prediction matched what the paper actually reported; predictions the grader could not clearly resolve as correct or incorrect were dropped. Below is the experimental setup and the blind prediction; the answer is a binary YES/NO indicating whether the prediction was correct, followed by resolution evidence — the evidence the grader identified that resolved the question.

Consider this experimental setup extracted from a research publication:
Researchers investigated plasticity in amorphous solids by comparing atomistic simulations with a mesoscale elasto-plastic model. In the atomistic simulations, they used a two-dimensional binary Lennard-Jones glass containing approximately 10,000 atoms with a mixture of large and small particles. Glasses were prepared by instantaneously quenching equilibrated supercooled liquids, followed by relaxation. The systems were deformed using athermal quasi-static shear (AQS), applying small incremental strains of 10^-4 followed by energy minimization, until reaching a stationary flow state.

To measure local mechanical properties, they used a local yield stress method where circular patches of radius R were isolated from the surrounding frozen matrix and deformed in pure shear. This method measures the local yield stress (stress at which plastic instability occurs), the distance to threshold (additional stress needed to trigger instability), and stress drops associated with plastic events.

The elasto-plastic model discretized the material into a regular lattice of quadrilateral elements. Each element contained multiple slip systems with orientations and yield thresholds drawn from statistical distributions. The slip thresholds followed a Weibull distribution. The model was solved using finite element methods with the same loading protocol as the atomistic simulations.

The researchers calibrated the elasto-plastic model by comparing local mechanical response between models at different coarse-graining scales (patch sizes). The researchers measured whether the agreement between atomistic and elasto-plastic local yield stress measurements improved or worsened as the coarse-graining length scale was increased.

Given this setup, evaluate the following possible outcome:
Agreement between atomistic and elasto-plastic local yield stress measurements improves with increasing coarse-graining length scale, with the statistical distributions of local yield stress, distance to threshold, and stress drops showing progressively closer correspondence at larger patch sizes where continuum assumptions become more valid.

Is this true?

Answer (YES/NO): YES